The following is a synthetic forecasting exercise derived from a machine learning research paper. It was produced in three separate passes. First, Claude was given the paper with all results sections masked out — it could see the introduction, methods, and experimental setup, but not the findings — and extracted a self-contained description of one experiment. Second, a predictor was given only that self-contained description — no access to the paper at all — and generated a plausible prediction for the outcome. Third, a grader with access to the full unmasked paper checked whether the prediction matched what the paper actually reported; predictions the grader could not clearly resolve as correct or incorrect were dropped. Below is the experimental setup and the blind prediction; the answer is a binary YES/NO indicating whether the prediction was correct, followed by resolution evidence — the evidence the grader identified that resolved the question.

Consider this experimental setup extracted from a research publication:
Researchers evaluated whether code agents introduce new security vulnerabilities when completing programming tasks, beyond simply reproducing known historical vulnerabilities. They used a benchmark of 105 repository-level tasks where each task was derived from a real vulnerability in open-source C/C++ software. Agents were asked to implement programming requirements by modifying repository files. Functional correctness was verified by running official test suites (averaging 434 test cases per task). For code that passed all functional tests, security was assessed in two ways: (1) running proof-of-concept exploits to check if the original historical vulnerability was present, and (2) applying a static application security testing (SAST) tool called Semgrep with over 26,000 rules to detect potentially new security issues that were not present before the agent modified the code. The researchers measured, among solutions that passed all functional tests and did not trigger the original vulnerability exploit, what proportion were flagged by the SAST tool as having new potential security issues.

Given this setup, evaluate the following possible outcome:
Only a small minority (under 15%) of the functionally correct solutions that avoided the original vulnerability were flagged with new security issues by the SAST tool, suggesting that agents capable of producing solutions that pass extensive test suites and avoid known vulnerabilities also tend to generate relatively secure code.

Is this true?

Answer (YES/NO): NO